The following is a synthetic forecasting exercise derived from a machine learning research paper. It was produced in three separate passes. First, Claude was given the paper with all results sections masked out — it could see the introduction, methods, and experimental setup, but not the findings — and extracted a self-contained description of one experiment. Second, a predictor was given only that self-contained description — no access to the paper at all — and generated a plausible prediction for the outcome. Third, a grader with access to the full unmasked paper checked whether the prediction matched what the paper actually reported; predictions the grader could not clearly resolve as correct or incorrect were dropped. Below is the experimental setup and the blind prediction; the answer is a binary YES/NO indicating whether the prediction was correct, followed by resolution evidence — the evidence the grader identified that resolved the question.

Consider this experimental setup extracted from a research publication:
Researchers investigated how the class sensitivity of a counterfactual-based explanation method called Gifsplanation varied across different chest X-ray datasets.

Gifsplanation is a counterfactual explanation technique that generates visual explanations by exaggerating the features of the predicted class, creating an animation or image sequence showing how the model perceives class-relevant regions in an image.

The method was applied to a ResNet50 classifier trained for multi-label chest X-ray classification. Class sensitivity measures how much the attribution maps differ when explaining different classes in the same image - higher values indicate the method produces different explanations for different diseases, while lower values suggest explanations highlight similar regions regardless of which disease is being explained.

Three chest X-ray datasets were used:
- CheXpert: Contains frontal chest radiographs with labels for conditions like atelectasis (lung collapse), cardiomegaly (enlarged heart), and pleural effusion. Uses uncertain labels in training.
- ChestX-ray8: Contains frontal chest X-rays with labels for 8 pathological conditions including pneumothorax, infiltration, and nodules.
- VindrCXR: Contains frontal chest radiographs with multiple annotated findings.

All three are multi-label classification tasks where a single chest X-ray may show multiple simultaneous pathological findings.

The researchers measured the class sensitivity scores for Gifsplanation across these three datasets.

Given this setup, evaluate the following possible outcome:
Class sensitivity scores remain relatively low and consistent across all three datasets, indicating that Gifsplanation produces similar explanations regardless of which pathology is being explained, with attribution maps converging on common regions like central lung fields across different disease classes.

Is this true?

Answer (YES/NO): NO